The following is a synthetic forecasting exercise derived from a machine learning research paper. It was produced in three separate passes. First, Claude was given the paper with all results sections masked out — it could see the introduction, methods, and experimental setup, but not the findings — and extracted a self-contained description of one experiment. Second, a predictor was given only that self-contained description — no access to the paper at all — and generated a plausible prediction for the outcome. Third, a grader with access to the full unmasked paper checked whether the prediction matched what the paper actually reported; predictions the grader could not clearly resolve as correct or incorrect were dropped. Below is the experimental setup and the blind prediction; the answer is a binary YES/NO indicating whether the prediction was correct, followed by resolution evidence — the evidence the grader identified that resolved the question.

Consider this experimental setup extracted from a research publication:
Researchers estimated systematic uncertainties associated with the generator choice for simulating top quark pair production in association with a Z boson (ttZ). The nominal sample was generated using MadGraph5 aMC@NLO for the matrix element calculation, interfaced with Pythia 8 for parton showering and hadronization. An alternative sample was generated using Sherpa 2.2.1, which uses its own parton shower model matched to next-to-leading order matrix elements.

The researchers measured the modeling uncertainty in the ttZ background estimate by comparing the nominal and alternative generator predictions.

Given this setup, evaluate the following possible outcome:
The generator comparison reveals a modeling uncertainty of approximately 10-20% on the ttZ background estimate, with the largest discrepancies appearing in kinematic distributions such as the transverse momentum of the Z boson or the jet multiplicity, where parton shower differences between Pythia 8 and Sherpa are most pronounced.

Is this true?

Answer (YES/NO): NO